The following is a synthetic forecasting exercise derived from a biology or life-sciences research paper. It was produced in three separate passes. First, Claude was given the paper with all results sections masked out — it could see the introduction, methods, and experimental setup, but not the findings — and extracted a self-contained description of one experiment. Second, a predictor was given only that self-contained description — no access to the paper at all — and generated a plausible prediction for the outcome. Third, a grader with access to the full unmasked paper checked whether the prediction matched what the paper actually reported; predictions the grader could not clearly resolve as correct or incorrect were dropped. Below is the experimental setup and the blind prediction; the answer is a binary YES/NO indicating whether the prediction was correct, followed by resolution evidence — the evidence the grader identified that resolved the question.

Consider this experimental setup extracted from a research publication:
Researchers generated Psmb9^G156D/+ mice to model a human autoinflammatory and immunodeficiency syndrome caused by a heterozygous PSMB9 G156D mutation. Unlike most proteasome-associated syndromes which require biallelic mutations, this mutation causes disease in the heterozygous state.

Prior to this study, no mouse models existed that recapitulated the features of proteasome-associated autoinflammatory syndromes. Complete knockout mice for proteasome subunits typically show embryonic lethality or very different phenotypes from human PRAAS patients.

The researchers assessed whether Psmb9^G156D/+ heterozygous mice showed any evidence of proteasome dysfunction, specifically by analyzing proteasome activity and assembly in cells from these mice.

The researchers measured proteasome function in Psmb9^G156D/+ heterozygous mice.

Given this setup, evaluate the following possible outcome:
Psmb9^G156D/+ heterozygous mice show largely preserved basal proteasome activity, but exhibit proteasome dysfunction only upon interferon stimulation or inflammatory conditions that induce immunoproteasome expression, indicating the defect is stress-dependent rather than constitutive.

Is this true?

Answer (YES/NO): YES